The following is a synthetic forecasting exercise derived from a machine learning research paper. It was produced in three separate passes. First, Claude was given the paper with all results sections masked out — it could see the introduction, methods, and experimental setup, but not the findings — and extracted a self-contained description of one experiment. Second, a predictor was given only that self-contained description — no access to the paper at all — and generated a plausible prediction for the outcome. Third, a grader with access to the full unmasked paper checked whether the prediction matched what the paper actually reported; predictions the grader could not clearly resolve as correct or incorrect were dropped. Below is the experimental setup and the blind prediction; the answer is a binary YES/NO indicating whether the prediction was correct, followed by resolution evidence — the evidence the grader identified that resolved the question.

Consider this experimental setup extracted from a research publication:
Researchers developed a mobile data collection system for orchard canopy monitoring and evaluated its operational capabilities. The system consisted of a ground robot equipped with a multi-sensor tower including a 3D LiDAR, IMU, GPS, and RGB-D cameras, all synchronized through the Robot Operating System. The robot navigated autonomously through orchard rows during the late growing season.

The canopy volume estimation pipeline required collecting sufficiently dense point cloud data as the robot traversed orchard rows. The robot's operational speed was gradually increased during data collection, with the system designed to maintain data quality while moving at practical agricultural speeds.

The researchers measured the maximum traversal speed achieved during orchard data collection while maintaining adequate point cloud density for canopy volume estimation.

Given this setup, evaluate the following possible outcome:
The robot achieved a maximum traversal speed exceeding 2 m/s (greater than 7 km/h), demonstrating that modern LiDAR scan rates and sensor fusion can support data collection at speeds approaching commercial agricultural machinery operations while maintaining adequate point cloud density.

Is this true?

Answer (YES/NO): NO